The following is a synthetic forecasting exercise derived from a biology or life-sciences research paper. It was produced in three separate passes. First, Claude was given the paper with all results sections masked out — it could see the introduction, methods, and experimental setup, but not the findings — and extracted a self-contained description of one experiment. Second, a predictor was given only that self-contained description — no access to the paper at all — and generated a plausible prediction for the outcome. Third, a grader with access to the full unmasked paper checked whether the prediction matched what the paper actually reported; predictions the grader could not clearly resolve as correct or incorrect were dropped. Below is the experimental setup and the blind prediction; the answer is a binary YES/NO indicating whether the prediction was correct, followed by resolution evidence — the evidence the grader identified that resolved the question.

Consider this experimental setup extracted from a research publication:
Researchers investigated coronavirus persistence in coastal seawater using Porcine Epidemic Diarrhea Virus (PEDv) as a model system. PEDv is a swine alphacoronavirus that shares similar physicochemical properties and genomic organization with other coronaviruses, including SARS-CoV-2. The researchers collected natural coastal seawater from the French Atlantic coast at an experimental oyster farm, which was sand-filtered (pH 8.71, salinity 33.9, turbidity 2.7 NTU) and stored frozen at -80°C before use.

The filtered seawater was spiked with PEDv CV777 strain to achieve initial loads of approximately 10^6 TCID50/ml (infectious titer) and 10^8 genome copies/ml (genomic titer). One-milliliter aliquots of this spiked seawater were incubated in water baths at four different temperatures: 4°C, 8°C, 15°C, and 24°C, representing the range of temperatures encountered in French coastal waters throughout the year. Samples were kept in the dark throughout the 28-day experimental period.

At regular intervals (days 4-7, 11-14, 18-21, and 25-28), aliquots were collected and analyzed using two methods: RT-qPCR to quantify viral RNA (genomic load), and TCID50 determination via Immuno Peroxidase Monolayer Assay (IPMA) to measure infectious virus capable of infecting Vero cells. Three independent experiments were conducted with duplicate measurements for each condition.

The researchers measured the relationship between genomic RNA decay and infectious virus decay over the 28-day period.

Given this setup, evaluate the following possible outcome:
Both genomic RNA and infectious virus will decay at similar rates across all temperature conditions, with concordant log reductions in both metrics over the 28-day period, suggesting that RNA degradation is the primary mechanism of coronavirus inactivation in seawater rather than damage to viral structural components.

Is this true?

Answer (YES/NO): NO